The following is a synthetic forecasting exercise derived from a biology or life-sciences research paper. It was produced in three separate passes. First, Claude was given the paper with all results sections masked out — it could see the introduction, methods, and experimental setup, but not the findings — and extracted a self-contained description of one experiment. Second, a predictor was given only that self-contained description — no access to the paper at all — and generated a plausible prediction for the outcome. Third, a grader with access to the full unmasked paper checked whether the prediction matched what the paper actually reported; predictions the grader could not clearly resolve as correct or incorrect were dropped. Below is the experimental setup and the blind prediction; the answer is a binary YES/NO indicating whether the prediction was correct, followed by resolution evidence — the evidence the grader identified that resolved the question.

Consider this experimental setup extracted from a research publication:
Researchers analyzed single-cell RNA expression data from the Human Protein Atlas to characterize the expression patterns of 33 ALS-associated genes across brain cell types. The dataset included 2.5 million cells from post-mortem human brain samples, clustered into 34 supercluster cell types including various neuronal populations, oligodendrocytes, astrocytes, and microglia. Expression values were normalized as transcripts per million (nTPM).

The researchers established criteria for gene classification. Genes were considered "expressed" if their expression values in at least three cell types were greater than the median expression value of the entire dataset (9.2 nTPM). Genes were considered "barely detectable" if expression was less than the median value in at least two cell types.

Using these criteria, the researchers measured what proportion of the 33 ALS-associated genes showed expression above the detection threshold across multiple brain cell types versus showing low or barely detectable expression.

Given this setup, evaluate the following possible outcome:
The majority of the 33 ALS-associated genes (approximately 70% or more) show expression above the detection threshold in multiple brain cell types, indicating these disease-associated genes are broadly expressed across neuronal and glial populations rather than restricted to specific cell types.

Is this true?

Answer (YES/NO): YES